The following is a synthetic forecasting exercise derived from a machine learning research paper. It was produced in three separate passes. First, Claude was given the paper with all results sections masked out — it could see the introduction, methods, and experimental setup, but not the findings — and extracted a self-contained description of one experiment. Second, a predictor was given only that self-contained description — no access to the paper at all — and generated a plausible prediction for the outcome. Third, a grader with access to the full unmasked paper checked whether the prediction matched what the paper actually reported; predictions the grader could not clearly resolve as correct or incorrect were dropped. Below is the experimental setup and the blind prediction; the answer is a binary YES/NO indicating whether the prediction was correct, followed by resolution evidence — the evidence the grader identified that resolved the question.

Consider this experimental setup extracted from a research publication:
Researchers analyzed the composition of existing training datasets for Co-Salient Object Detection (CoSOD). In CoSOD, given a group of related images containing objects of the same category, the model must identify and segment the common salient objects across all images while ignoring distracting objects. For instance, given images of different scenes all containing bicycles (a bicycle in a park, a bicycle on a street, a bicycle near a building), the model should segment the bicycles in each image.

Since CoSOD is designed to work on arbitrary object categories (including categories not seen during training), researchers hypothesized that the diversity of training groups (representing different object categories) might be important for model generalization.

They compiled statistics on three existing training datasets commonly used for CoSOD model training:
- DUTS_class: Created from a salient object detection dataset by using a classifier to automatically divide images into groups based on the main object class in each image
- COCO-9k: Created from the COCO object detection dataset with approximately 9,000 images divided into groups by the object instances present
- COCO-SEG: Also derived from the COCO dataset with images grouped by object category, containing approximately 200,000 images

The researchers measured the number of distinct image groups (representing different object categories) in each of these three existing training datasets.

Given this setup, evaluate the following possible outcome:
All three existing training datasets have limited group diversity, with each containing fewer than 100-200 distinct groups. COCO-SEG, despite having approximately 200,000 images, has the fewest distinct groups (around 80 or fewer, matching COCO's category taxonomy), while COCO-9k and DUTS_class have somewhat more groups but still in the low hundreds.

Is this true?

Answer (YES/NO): NO